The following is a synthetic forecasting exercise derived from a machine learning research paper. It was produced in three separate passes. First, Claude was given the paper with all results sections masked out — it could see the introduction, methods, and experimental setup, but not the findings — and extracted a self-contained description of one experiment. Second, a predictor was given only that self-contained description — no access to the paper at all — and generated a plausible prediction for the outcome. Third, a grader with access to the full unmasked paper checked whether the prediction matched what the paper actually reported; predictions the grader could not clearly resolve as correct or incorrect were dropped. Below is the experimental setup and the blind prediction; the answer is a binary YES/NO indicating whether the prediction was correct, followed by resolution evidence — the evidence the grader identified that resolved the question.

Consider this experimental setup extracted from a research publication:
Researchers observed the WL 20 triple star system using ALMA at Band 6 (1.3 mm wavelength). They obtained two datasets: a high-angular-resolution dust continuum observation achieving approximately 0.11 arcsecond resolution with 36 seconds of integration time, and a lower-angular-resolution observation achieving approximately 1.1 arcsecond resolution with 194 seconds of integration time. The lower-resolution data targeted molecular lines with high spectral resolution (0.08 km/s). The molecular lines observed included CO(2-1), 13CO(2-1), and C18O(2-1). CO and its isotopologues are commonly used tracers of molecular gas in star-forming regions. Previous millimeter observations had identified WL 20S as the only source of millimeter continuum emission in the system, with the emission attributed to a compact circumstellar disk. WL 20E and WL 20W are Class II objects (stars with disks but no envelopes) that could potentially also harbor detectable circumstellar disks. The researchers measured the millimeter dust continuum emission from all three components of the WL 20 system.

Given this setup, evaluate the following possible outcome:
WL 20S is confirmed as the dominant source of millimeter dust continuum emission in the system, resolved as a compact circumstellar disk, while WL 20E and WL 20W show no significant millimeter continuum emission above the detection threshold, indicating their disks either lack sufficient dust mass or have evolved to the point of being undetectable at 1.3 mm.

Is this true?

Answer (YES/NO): NO